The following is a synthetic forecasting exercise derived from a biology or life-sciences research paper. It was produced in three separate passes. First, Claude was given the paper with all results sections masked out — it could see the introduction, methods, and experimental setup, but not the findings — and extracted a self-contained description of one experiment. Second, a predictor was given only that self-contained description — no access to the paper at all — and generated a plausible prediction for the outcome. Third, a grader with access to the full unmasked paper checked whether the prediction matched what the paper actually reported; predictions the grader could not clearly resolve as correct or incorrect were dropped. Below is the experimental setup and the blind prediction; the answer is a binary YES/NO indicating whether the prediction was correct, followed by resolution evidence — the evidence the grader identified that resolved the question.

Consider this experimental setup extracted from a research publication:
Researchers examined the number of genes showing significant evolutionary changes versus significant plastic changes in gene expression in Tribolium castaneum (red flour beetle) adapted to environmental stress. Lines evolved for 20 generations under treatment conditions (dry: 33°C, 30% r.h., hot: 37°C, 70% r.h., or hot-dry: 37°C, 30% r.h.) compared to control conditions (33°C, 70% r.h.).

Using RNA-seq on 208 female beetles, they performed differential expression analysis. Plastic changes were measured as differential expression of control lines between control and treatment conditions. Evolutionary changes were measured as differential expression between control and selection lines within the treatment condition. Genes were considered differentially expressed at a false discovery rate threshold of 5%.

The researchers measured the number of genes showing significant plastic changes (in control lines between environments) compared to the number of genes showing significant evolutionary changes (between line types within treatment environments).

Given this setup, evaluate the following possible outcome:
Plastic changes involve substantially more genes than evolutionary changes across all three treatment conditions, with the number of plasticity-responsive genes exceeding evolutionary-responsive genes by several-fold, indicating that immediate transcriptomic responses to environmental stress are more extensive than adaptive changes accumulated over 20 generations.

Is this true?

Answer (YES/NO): YES